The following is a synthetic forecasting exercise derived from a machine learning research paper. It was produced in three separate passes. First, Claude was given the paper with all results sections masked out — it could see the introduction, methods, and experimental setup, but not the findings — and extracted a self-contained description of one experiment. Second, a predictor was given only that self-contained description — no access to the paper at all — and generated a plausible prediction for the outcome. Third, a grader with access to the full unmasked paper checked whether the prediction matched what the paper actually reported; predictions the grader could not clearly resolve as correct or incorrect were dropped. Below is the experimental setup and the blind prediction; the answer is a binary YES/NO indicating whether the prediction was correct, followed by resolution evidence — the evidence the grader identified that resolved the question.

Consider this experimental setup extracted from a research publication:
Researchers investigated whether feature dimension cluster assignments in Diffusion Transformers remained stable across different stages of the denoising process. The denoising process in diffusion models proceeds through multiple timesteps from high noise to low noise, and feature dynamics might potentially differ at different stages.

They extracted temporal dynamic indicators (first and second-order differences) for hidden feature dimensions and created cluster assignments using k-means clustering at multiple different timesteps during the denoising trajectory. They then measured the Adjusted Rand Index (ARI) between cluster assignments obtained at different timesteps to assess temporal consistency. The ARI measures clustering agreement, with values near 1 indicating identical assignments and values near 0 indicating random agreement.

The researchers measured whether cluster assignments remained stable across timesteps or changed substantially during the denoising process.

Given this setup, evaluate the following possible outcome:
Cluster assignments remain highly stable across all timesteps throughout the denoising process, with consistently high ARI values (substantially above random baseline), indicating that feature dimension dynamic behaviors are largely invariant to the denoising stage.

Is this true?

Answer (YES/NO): YES